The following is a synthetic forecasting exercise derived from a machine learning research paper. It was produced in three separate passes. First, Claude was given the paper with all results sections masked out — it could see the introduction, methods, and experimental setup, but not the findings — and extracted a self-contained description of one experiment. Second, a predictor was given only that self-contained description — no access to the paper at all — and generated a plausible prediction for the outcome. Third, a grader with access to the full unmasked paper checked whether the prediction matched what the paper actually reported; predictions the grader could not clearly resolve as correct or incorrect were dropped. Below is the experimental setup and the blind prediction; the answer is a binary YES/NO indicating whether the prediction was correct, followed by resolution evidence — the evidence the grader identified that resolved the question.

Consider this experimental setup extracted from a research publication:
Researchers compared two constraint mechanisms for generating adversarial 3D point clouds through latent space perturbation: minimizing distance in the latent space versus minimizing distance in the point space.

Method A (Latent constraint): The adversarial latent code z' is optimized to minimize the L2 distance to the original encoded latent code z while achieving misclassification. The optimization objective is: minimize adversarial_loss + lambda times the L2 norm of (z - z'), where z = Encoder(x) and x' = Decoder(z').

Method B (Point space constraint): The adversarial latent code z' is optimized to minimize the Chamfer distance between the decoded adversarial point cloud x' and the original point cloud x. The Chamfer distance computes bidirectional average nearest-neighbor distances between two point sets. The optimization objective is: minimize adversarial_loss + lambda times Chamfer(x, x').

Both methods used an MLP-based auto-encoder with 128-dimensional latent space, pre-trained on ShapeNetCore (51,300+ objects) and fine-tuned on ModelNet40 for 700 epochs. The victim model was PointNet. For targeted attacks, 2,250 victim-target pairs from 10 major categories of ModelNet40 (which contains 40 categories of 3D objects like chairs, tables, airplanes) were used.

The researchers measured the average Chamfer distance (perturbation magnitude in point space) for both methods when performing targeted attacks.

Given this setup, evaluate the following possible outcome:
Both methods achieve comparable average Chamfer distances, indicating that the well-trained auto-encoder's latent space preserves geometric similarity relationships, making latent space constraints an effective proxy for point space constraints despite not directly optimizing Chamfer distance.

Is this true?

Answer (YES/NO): NO